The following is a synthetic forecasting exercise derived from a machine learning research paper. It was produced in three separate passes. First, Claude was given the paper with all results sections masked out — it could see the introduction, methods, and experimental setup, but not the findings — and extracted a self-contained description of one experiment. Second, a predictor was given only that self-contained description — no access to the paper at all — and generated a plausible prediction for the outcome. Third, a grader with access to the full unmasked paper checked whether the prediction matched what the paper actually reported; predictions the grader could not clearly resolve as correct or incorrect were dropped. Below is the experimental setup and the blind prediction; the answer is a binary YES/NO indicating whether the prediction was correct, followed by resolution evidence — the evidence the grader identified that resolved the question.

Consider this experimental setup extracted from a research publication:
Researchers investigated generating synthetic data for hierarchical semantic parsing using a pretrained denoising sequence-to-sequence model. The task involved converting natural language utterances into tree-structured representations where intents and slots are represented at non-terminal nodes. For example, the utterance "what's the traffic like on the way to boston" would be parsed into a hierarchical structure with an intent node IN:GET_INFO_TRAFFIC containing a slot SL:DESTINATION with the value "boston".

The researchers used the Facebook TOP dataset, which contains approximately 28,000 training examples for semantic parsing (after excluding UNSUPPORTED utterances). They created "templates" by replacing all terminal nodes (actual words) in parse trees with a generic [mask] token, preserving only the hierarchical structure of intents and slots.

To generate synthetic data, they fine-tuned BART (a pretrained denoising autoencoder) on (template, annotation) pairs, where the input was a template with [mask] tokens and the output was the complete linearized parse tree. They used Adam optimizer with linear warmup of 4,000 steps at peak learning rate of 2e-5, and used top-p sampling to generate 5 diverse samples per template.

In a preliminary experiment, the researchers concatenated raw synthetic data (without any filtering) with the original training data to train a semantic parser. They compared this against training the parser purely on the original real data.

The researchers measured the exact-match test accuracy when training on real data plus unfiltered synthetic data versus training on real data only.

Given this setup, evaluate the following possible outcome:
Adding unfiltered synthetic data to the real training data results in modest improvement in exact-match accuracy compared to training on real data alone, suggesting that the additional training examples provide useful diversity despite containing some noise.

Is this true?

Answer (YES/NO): NO